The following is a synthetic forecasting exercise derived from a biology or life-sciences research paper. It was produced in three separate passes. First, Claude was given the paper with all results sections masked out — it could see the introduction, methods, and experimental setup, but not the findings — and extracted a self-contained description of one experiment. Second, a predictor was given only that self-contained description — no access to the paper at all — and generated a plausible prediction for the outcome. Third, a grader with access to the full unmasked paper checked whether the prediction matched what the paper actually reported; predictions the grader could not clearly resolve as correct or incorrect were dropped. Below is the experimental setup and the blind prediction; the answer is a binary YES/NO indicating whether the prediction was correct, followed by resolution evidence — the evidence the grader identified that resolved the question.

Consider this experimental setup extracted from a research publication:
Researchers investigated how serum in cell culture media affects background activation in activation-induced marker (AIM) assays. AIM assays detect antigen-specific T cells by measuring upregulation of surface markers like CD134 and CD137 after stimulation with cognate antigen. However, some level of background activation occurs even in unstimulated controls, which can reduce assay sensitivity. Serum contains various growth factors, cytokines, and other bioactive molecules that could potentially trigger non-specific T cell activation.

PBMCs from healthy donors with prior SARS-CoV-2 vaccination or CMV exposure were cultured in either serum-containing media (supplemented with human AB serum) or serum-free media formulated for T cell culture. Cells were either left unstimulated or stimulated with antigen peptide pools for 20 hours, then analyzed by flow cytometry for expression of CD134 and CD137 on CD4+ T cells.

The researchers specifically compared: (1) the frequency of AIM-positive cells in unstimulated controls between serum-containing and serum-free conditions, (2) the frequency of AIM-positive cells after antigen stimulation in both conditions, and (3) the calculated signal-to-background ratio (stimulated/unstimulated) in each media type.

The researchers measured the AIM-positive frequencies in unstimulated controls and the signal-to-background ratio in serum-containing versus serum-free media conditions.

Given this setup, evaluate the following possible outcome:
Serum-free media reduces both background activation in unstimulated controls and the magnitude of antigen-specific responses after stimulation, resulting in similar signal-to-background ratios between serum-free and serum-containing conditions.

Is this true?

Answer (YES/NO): NO